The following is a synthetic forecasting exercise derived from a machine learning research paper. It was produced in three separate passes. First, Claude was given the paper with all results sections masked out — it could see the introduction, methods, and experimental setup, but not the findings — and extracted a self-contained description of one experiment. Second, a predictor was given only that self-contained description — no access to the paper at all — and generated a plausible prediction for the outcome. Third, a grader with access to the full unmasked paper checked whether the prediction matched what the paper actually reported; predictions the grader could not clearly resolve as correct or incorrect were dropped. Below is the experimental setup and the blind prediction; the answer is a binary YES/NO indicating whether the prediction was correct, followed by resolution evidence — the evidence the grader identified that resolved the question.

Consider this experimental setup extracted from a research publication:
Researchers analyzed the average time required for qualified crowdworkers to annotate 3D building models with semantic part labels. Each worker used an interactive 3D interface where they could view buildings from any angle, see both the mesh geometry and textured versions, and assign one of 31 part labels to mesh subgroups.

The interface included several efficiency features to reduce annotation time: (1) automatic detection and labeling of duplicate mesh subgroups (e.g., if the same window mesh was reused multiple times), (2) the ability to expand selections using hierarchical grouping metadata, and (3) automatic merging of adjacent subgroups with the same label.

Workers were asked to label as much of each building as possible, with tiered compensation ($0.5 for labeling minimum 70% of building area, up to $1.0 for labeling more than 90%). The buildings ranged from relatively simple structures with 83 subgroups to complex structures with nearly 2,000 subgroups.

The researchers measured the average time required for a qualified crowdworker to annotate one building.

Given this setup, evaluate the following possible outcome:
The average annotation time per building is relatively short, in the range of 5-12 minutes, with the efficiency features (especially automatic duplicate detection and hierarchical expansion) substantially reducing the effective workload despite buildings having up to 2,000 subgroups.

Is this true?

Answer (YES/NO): NO